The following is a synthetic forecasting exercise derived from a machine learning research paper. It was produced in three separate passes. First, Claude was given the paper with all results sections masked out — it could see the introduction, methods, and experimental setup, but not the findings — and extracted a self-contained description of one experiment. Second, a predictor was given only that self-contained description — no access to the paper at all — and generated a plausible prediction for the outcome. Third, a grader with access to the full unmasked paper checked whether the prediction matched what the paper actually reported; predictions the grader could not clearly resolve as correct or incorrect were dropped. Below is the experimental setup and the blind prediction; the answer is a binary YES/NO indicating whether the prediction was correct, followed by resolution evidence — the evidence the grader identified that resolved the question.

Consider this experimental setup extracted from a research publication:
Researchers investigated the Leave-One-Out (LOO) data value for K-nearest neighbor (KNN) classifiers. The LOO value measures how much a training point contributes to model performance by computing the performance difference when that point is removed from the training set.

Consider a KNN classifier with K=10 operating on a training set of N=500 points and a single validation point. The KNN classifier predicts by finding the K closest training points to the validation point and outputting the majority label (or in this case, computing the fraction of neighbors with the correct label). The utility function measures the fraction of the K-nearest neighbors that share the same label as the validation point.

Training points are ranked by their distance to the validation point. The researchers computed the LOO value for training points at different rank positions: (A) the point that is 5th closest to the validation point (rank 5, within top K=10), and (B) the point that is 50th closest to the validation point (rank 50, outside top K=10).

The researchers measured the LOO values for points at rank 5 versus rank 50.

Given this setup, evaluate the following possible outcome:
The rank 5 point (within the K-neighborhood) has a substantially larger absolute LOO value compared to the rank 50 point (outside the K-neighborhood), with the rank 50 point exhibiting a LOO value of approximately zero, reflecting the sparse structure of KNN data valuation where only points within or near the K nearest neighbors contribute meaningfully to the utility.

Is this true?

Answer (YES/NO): YES